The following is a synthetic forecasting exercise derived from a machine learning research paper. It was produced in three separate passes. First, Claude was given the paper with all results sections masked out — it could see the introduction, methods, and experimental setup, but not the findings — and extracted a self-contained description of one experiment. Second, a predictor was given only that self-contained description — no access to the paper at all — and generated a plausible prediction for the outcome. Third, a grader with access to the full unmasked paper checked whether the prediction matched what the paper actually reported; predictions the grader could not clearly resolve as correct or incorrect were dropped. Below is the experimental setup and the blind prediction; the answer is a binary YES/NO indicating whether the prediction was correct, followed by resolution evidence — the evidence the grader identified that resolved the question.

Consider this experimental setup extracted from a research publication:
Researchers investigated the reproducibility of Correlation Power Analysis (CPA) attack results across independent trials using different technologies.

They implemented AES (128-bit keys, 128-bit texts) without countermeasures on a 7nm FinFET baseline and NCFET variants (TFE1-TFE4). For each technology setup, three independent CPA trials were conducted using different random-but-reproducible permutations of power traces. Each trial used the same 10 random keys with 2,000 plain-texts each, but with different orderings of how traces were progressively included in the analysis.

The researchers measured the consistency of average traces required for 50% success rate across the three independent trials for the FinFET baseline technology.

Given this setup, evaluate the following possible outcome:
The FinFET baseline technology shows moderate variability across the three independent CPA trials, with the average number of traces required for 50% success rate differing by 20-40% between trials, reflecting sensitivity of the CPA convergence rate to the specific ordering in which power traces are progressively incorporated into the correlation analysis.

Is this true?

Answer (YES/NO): NO